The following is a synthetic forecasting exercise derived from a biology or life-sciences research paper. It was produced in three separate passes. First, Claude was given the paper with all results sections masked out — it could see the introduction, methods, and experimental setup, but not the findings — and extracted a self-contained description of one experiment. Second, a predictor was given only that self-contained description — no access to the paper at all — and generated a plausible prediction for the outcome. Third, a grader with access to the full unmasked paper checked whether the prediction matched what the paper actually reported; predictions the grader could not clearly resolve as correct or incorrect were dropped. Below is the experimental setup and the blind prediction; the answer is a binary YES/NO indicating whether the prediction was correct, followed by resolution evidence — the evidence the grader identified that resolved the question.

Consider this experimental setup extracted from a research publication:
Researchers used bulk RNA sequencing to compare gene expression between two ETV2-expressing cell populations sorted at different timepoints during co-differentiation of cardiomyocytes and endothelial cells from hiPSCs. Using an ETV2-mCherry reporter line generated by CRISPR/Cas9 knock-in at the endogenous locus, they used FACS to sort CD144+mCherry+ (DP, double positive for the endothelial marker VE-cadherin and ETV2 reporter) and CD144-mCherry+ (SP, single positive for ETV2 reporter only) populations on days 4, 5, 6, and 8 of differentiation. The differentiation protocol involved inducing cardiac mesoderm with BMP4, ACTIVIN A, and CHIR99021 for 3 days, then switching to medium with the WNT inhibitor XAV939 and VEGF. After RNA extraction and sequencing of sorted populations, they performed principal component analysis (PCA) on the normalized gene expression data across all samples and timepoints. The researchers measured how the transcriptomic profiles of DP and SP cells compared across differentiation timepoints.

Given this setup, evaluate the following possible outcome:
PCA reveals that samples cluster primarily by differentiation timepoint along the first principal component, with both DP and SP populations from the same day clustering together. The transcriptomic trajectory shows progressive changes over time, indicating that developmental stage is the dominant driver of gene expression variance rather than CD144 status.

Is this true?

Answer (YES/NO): NO